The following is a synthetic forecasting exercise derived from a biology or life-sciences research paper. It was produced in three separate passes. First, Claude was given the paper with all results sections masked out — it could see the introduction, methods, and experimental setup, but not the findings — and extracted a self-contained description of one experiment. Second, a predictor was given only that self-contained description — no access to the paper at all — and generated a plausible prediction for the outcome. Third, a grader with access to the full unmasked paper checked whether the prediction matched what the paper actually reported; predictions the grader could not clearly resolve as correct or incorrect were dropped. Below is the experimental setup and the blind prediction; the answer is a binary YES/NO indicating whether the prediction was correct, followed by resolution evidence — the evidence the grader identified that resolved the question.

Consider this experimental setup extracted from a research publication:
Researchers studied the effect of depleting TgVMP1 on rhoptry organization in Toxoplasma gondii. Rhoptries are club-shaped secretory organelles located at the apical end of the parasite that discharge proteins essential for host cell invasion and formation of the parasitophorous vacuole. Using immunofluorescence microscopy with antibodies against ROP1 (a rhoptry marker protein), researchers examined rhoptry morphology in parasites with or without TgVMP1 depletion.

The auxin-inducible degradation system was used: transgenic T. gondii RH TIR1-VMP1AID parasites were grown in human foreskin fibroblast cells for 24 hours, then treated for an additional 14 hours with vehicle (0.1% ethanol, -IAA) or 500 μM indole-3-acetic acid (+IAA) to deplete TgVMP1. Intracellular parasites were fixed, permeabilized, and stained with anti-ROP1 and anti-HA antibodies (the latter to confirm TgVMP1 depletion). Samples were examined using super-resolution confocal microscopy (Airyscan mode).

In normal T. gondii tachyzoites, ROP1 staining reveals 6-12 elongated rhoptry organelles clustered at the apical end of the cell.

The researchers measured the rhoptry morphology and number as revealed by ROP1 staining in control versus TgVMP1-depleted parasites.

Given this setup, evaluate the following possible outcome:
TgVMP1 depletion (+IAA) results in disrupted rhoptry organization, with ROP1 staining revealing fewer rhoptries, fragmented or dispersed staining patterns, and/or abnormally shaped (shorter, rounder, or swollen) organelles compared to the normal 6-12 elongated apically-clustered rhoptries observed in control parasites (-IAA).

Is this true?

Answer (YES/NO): YES